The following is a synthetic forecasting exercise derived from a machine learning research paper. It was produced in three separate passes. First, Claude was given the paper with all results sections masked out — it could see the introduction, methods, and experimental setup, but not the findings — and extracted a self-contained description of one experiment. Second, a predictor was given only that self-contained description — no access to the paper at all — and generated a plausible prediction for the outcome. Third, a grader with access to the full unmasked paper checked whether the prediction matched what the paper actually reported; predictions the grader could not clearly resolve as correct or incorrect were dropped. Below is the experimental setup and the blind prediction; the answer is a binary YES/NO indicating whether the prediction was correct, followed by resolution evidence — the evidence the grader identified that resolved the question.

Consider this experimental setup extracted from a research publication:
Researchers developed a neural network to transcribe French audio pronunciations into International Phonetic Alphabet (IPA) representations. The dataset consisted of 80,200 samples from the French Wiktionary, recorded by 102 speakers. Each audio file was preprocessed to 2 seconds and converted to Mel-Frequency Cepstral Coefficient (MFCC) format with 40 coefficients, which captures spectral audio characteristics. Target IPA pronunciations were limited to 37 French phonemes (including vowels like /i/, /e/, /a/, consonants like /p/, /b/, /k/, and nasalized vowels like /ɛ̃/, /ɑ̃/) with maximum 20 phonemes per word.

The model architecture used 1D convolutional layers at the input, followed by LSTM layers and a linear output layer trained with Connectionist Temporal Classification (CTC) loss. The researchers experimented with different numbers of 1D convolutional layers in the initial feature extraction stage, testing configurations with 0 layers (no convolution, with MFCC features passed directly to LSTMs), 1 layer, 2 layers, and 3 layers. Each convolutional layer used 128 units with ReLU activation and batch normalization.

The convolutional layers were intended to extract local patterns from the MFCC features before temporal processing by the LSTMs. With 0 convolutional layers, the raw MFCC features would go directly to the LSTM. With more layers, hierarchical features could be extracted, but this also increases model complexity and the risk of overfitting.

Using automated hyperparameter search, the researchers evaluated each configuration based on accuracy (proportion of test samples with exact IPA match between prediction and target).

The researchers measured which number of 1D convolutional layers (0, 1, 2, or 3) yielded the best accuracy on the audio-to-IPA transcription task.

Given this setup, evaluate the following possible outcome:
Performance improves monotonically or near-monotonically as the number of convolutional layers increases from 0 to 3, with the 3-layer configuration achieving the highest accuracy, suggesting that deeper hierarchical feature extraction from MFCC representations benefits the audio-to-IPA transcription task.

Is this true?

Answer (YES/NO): NO